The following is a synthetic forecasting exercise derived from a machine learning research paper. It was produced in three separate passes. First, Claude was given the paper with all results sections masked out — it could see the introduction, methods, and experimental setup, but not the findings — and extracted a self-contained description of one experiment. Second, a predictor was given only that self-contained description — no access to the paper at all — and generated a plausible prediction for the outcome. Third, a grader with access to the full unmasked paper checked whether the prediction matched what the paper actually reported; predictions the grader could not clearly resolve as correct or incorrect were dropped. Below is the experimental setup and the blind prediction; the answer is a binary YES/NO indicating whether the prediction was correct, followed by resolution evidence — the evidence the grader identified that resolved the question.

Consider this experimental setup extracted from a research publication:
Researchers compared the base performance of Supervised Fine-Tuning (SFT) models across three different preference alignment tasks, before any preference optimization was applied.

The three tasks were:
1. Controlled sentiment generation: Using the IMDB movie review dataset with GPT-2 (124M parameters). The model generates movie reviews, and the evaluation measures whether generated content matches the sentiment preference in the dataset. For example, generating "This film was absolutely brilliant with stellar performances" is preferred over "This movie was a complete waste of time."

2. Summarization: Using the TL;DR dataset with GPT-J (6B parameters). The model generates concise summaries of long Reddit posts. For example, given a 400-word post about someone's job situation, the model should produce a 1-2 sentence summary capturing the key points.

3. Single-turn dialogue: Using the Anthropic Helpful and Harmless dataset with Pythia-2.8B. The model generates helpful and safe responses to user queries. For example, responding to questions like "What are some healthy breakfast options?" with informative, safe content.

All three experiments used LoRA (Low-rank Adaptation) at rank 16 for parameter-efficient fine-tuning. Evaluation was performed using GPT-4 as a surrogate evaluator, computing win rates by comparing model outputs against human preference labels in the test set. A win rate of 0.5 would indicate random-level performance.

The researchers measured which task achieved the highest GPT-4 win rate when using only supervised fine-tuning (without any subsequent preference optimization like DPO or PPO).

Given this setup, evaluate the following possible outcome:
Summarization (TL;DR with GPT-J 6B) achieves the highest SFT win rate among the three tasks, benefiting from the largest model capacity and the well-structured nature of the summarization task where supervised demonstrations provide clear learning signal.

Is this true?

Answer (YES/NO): NO